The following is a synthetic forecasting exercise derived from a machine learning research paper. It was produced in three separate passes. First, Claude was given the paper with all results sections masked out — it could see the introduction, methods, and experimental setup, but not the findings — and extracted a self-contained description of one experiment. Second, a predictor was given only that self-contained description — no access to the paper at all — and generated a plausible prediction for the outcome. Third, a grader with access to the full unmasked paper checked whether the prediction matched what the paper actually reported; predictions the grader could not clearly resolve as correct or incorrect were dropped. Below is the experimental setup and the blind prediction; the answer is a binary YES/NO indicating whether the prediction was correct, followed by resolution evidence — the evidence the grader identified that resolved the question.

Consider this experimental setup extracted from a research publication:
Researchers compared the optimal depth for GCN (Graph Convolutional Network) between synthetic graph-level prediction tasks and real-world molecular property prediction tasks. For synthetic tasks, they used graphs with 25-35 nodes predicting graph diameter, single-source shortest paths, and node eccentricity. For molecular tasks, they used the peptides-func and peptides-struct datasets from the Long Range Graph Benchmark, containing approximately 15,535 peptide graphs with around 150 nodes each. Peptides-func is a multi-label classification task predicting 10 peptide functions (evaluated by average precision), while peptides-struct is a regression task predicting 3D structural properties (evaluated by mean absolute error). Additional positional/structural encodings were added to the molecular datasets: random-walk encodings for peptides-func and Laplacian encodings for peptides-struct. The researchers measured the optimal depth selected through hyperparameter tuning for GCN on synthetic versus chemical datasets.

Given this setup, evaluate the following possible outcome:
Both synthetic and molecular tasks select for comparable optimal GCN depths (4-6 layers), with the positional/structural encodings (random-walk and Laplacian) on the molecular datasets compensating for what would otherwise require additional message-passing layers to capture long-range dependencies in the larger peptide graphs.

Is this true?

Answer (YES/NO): NO